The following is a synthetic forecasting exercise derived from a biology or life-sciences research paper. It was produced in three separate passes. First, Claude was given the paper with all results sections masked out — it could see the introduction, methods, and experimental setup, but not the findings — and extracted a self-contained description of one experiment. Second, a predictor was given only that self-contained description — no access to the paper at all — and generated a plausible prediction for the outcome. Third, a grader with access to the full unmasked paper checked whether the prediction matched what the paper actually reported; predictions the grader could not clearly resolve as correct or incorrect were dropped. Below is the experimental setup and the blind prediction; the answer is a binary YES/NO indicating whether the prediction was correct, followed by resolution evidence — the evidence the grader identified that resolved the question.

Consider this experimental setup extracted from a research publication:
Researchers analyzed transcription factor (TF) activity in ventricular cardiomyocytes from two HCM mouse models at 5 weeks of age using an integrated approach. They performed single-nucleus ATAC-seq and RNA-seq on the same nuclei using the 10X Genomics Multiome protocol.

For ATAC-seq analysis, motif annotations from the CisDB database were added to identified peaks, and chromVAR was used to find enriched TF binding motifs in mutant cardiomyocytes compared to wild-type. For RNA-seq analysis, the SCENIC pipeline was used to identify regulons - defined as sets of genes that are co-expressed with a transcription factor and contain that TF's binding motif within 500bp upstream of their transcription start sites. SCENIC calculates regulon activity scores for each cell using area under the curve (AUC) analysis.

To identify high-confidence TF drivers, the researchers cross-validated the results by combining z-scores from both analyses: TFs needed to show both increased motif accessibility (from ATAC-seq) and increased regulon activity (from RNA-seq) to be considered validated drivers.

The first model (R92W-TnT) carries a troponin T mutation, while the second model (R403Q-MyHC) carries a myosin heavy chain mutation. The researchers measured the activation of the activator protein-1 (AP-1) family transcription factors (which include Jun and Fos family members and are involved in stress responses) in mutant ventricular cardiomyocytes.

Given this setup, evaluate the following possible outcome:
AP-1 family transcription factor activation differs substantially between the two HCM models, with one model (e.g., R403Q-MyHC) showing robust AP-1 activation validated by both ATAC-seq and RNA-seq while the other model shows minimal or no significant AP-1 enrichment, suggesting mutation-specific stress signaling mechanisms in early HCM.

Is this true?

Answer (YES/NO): NO